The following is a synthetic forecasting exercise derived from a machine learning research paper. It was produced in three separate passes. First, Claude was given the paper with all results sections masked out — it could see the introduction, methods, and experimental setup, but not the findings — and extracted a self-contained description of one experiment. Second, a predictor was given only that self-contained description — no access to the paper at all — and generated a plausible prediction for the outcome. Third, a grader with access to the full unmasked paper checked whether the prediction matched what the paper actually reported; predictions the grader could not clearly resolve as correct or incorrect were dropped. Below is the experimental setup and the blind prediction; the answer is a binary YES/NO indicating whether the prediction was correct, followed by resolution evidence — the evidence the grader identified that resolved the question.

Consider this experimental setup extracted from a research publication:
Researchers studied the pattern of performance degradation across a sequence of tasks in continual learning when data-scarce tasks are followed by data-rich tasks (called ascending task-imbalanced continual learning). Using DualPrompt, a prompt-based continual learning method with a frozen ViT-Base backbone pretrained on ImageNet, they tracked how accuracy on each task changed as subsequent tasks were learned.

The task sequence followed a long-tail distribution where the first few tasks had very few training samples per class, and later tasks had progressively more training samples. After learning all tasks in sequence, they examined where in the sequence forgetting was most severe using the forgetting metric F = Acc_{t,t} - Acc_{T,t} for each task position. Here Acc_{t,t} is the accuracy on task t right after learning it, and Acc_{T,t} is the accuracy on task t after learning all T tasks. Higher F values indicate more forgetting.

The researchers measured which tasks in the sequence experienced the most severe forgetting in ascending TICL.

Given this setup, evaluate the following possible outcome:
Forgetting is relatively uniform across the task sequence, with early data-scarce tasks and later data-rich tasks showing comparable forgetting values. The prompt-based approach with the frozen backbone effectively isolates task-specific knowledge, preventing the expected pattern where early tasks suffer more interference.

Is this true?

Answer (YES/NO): NO